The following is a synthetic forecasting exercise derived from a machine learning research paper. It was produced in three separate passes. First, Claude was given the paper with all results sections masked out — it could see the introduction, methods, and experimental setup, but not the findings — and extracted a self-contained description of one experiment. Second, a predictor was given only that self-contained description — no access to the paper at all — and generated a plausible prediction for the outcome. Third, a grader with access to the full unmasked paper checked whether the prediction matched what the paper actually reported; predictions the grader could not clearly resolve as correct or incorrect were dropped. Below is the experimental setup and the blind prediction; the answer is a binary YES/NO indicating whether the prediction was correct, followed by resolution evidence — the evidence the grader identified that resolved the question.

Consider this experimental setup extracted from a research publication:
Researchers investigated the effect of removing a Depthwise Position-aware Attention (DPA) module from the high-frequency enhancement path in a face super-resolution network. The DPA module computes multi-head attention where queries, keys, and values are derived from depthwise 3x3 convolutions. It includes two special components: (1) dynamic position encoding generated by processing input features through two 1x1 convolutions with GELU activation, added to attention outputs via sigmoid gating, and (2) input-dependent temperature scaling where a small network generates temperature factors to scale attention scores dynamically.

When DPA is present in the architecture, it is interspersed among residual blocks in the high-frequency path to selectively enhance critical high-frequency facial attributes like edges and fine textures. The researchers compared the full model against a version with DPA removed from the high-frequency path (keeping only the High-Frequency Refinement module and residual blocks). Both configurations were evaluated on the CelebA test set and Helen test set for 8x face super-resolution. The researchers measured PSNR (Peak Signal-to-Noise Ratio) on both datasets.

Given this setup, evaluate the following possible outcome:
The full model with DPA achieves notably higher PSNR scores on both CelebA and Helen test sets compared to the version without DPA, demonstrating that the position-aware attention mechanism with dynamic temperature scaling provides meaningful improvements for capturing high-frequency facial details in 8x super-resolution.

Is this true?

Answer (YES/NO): YES